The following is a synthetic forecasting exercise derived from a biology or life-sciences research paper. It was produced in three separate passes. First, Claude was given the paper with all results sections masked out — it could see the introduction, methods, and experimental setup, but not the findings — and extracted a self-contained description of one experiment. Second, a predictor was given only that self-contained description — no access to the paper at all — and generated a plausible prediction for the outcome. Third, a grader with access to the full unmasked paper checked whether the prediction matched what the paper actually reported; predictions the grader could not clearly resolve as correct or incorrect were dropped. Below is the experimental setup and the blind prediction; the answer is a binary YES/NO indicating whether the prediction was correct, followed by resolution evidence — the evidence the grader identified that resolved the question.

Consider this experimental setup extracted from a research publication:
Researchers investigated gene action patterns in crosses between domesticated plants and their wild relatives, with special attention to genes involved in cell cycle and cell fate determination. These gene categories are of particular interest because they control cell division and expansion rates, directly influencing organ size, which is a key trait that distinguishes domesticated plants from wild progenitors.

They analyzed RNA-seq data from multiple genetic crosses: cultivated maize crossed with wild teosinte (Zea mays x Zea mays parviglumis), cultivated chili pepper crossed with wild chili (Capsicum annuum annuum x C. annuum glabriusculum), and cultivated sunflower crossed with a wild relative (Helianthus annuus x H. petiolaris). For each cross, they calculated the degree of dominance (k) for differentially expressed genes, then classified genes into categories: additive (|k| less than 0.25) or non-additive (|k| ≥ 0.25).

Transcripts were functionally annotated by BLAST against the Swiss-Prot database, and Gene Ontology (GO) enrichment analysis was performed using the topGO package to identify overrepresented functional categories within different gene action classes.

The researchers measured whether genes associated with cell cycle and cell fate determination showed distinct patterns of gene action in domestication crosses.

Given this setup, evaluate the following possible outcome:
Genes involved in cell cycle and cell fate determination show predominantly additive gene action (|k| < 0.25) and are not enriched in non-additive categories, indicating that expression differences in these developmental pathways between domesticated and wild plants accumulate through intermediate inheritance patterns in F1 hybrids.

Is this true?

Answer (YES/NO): NO